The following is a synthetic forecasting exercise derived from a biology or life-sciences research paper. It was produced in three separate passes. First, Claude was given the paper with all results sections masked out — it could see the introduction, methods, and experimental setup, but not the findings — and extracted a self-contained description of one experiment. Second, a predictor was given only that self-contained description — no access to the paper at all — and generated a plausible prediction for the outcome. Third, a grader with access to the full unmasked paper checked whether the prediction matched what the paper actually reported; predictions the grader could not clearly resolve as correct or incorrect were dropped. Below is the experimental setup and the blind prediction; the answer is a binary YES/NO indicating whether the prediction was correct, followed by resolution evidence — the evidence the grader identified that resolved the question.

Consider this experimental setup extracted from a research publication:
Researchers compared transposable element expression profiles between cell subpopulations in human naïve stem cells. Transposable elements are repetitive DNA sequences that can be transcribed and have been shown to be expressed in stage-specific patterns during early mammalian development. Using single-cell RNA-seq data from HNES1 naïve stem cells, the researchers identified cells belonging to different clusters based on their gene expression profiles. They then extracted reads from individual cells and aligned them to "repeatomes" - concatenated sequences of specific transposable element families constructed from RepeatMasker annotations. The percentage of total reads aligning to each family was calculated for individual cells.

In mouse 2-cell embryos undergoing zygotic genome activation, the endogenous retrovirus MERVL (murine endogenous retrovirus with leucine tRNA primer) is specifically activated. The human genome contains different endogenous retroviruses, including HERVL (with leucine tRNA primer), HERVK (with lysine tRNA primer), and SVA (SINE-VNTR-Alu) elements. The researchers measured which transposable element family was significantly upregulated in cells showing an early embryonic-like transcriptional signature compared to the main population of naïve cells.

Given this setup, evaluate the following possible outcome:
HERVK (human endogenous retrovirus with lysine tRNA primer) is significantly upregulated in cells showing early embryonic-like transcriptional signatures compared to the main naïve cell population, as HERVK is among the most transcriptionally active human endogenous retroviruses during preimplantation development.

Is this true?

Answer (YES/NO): NO